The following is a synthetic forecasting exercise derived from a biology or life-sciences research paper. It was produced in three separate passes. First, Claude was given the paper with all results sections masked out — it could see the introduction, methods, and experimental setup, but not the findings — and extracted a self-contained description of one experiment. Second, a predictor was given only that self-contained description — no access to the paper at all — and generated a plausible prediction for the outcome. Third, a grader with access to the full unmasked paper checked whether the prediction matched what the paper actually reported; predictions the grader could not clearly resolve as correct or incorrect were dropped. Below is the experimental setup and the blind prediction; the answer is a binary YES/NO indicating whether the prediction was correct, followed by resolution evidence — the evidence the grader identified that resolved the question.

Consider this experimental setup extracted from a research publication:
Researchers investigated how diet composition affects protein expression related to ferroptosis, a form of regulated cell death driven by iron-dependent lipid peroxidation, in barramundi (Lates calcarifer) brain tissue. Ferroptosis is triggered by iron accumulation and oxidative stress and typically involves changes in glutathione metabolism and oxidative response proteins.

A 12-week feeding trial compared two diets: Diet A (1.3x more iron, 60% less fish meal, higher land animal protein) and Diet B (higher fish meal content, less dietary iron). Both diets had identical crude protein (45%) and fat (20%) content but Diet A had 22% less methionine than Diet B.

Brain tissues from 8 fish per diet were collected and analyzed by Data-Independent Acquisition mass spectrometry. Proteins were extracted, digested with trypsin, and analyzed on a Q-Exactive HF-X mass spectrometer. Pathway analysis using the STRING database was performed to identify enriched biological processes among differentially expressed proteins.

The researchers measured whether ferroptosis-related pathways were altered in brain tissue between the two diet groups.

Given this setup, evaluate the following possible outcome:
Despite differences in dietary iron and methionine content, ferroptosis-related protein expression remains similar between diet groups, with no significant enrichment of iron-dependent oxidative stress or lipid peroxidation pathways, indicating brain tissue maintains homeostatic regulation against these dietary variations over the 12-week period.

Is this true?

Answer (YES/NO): NO